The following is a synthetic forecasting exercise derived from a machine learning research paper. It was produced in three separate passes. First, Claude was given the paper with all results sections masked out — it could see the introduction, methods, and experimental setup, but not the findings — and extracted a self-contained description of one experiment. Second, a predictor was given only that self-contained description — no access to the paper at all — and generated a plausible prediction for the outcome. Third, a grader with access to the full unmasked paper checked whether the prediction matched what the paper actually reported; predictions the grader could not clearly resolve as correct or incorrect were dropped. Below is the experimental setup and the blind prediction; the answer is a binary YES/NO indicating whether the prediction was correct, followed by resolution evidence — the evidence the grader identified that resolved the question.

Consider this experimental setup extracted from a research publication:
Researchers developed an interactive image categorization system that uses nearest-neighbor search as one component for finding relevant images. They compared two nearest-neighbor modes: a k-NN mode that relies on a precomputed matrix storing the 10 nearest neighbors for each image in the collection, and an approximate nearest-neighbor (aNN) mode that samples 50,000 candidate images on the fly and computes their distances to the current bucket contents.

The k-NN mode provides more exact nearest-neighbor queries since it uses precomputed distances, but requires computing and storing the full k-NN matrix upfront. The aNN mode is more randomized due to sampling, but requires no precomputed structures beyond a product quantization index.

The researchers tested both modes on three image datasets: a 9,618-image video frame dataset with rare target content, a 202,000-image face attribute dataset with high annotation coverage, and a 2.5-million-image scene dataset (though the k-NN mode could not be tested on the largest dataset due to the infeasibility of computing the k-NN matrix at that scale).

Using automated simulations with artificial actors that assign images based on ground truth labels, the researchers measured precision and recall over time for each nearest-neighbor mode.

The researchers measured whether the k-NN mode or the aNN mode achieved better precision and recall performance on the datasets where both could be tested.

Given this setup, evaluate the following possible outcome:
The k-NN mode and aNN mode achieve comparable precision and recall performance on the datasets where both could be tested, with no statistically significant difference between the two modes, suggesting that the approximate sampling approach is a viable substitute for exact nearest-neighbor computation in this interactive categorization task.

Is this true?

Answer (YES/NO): YES